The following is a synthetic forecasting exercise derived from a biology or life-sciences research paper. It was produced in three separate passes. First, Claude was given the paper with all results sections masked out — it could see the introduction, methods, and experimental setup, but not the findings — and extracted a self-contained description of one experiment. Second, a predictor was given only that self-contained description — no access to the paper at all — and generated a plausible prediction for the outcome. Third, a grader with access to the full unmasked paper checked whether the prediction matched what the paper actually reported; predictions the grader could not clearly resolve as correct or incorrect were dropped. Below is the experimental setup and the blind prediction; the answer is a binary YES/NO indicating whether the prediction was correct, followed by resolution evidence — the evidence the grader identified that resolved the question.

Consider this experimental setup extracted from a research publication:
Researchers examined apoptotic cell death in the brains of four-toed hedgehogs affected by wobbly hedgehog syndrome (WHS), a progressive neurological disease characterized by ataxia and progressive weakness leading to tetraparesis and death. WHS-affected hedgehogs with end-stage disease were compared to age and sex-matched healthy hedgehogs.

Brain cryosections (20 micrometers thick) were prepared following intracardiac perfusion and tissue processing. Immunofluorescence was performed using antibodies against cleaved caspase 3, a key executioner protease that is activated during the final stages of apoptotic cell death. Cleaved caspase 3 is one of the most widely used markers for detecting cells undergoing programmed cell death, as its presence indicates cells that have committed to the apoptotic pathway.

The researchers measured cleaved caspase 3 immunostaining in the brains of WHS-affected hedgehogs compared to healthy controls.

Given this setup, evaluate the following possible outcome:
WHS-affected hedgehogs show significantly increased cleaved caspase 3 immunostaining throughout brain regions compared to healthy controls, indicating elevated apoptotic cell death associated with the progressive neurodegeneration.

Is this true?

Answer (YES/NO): NO